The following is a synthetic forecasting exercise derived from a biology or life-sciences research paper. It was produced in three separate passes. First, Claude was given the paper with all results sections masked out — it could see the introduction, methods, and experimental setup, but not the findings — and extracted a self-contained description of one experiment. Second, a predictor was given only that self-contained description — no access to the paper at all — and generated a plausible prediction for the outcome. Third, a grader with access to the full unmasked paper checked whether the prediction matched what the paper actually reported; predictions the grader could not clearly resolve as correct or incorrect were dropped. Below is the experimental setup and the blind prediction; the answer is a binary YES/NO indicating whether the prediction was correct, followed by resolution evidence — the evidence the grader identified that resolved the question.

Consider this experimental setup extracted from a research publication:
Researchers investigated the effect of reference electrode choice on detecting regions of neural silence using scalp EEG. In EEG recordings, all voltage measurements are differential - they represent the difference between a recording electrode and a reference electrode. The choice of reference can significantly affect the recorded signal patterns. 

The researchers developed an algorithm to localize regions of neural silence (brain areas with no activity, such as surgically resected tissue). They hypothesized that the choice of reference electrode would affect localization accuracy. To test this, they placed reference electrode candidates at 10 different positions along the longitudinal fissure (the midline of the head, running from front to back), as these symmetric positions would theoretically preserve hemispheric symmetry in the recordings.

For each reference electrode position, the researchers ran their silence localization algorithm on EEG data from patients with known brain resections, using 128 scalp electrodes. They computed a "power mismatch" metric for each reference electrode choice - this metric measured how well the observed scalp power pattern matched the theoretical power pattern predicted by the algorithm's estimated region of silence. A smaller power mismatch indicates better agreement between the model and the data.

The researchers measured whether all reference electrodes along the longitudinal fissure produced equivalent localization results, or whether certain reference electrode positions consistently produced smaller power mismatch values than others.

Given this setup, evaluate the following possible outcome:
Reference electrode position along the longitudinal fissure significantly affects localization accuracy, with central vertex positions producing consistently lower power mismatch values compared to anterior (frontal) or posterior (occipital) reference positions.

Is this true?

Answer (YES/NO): YES